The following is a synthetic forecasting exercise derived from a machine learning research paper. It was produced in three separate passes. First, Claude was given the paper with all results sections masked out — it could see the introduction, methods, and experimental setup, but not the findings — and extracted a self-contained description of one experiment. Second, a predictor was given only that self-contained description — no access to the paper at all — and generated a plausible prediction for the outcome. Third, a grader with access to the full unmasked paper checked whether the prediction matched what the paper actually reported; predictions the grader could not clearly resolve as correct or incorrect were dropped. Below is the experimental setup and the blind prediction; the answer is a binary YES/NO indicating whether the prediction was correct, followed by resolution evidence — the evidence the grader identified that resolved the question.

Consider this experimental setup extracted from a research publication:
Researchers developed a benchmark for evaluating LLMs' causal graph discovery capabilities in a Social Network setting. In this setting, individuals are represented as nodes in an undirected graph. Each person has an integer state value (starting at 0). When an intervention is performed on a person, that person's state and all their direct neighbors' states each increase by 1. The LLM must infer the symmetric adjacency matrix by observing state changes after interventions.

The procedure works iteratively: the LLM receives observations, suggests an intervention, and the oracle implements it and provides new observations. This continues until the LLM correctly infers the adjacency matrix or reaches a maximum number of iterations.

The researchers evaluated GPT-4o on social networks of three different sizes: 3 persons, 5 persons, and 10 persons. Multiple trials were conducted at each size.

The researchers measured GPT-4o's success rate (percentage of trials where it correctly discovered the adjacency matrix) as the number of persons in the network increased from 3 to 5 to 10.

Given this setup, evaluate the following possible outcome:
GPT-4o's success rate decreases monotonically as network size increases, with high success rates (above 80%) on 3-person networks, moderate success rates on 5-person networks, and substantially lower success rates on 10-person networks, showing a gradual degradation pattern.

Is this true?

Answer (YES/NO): NO